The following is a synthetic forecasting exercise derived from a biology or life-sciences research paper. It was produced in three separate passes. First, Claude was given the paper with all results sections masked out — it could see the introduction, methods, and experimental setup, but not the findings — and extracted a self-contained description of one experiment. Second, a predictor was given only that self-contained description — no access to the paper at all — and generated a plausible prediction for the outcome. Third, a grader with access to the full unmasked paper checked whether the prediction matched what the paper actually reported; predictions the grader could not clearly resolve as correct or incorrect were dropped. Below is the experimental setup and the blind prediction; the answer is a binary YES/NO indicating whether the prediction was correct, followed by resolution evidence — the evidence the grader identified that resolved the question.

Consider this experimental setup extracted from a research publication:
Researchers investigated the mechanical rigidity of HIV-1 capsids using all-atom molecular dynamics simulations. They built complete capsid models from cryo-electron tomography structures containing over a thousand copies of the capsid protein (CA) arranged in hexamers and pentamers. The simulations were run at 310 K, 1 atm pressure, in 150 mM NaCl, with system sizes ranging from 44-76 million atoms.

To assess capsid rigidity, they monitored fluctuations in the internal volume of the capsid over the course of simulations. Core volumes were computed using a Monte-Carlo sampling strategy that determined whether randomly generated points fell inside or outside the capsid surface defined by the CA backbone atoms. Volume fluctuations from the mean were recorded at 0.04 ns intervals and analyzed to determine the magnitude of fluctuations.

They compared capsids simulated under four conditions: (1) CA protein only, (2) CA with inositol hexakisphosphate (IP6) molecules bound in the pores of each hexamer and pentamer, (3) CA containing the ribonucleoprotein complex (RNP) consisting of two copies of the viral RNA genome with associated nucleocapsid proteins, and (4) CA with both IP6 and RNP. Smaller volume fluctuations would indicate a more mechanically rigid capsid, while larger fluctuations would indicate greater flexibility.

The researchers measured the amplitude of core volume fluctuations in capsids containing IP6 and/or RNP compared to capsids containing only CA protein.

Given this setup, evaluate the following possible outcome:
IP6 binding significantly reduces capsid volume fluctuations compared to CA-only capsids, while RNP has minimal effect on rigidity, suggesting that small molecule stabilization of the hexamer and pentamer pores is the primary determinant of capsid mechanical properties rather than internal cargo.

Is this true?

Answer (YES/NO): NO